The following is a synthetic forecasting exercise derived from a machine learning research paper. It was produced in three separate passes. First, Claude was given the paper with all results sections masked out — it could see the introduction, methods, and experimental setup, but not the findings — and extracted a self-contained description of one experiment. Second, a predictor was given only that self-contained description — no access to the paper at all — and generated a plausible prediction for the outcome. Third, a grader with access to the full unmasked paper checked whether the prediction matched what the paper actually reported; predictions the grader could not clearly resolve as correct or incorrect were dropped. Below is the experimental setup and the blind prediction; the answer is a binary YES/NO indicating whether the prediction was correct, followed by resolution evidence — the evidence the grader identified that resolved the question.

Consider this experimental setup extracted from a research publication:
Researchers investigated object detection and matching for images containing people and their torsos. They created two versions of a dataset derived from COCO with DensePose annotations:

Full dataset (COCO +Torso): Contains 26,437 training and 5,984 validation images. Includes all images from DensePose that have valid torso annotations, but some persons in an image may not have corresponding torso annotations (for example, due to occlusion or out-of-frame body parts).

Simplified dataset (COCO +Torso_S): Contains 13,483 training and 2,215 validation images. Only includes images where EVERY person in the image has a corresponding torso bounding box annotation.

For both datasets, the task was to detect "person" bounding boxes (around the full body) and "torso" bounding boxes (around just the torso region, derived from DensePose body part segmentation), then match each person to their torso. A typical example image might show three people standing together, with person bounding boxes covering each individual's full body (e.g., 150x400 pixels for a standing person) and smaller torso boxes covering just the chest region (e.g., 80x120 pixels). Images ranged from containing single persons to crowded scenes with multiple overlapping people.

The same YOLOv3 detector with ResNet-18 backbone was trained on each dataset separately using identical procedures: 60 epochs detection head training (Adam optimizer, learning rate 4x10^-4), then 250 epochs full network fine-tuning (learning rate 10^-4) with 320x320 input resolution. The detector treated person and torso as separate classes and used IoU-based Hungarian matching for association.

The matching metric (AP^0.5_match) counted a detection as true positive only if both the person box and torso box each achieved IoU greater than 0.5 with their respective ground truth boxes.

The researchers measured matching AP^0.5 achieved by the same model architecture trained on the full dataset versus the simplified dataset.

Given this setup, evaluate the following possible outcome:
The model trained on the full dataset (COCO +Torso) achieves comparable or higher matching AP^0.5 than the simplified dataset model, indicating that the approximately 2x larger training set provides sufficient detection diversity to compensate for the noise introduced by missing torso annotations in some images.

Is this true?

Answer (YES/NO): NO